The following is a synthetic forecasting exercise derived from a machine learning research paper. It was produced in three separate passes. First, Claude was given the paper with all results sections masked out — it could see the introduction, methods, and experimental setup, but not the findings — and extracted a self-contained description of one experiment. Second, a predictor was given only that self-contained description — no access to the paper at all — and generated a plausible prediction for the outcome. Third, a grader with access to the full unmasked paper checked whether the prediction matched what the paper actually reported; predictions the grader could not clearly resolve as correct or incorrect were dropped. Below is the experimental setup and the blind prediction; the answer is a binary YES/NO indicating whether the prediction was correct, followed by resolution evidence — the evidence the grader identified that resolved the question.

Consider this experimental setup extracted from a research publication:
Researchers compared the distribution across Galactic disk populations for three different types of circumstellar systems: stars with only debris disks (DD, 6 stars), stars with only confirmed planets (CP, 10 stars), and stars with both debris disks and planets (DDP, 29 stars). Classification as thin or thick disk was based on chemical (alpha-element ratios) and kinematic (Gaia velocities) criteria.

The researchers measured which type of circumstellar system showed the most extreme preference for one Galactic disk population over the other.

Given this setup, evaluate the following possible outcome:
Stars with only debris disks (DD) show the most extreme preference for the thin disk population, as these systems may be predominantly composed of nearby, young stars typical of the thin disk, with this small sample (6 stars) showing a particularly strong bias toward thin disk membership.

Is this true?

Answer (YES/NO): NO